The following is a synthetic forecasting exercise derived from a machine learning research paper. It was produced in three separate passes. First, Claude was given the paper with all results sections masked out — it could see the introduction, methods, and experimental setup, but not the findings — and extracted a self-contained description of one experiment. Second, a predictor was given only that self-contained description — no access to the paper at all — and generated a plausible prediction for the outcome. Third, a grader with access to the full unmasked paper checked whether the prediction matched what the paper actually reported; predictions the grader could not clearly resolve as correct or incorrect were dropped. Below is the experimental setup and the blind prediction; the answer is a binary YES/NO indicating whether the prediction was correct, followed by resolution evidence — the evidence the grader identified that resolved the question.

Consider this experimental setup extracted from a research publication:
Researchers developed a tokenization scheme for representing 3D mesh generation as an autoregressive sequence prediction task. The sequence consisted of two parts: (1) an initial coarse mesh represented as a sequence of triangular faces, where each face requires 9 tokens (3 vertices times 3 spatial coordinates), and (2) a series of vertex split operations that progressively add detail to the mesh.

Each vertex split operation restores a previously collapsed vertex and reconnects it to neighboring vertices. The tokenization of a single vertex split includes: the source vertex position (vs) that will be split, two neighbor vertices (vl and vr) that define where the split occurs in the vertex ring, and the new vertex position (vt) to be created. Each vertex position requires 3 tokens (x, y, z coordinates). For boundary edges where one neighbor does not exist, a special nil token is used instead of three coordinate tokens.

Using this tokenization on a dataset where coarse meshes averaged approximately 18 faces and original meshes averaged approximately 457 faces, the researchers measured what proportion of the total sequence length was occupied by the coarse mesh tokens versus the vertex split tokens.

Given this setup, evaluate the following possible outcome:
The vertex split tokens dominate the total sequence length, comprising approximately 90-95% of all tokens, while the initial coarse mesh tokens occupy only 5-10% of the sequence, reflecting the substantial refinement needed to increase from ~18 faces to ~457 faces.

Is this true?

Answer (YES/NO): YES